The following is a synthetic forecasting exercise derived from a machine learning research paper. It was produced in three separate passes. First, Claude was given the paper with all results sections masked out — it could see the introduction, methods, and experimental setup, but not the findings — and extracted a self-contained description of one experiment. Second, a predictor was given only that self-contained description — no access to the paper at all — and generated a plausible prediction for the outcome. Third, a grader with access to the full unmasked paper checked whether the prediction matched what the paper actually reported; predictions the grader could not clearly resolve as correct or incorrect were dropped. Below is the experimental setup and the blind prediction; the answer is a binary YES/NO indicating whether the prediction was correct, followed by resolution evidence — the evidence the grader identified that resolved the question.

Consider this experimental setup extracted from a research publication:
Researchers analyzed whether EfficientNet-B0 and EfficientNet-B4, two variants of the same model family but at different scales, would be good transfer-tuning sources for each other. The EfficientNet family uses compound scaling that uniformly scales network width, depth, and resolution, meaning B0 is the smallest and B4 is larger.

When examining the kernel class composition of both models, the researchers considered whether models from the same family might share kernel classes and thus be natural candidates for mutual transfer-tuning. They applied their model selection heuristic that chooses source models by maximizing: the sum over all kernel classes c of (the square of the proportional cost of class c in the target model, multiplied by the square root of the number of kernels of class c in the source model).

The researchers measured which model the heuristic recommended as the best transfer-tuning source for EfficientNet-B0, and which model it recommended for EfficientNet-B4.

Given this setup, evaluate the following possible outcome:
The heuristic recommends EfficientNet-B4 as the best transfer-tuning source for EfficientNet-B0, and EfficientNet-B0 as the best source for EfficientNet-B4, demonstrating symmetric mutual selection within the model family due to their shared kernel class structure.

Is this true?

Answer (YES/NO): YES